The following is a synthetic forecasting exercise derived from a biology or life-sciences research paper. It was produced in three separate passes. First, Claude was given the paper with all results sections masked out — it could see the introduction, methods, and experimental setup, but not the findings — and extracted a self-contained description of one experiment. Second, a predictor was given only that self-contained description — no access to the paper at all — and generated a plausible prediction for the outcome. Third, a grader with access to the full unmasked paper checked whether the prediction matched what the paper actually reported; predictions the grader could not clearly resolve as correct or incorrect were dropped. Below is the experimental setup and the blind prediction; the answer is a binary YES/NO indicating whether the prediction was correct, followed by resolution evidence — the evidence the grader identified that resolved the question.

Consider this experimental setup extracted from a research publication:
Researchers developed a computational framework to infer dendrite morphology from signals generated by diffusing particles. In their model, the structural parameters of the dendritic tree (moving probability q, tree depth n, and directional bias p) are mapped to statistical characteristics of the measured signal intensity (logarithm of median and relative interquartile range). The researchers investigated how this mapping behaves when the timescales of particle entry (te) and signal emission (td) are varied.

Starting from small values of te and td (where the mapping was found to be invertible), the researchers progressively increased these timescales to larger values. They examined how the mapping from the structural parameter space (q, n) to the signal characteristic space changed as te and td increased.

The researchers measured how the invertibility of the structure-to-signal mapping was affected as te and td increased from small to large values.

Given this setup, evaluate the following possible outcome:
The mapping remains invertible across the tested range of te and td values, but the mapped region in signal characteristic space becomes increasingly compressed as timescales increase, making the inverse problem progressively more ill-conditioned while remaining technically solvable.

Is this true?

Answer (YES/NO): NO